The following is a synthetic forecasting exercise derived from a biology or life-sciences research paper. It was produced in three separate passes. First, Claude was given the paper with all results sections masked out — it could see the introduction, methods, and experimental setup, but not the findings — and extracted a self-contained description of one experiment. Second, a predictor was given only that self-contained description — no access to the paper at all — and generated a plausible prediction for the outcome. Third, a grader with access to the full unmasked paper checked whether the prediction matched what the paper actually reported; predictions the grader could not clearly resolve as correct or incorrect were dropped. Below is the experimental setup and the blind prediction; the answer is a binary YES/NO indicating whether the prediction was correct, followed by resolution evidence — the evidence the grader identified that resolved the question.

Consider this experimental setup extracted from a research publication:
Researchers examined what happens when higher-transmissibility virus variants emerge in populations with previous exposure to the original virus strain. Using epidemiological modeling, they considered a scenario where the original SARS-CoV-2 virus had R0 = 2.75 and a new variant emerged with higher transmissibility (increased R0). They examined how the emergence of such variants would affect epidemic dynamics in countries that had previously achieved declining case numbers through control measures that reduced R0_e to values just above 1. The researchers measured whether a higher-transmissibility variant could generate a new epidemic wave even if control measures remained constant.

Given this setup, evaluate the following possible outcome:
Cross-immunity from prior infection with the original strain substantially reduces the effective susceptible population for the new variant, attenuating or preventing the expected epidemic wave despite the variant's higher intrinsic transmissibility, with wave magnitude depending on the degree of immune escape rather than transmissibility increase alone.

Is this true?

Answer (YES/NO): NO